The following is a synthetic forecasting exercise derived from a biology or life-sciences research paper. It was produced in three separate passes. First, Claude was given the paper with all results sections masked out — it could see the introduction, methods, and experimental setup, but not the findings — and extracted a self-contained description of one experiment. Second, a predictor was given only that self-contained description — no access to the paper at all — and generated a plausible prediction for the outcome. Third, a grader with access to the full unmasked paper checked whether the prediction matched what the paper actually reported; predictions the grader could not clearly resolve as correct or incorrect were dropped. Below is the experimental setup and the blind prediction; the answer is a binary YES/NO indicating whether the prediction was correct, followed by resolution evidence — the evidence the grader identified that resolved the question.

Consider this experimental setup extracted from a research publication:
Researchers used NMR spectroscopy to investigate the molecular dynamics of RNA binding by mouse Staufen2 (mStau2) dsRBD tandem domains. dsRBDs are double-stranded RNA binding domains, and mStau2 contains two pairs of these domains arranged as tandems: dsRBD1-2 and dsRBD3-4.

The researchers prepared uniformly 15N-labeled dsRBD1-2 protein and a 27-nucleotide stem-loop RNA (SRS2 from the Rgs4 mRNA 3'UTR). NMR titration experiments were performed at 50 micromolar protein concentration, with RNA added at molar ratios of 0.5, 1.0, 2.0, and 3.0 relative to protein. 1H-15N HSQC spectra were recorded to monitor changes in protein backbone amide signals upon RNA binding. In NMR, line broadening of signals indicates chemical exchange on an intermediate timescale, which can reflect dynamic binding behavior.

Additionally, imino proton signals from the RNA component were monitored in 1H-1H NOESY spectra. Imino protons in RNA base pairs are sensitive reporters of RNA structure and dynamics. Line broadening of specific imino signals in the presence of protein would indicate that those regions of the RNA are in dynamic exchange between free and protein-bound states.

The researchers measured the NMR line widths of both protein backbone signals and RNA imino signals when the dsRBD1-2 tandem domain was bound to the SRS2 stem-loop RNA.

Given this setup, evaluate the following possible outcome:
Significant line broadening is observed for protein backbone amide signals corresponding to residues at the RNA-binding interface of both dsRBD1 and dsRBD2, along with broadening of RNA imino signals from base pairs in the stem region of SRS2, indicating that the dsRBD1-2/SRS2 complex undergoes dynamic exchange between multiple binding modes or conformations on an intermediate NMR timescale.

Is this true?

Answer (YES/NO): YES